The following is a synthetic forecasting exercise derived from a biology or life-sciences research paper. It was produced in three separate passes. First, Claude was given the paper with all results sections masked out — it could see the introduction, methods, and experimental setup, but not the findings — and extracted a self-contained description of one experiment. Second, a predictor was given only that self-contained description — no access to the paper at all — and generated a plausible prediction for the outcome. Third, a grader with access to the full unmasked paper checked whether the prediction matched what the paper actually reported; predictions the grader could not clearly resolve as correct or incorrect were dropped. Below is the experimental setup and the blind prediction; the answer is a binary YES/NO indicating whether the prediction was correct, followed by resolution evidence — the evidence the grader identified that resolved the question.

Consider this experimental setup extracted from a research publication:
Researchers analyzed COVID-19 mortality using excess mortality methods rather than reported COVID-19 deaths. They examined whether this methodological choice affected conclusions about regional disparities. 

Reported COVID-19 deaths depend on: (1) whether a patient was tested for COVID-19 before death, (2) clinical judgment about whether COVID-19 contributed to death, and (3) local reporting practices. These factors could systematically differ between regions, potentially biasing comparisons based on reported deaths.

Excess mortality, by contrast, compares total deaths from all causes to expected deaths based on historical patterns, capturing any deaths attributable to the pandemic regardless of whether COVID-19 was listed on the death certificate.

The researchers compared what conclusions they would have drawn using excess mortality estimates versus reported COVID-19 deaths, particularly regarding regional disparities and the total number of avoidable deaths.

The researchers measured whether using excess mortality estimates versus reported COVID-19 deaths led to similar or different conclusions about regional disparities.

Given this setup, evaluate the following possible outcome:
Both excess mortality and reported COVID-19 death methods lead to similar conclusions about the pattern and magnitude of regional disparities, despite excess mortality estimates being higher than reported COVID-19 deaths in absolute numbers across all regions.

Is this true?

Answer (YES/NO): NO